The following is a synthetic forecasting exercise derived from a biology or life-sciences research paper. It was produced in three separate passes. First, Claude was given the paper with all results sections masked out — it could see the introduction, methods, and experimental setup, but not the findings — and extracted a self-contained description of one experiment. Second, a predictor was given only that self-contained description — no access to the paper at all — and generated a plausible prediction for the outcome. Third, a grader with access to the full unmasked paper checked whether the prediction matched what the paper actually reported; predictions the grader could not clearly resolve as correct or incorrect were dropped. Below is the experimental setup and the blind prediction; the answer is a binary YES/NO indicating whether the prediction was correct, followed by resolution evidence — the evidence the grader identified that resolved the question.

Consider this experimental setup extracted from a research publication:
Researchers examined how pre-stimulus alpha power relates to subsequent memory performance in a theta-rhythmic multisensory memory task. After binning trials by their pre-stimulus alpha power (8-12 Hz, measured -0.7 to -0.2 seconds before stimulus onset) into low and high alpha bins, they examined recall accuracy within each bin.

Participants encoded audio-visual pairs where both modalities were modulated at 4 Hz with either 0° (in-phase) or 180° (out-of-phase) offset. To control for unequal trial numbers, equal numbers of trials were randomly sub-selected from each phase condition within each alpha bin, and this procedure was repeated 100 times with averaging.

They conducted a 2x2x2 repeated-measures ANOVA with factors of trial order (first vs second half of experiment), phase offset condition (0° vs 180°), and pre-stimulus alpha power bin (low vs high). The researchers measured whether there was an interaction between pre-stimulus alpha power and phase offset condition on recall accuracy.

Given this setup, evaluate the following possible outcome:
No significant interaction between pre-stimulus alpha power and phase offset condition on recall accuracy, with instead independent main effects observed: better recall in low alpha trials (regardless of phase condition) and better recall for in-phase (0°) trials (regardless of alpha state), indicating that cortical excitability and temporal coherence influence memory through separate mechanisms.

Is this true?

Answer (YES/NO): NO